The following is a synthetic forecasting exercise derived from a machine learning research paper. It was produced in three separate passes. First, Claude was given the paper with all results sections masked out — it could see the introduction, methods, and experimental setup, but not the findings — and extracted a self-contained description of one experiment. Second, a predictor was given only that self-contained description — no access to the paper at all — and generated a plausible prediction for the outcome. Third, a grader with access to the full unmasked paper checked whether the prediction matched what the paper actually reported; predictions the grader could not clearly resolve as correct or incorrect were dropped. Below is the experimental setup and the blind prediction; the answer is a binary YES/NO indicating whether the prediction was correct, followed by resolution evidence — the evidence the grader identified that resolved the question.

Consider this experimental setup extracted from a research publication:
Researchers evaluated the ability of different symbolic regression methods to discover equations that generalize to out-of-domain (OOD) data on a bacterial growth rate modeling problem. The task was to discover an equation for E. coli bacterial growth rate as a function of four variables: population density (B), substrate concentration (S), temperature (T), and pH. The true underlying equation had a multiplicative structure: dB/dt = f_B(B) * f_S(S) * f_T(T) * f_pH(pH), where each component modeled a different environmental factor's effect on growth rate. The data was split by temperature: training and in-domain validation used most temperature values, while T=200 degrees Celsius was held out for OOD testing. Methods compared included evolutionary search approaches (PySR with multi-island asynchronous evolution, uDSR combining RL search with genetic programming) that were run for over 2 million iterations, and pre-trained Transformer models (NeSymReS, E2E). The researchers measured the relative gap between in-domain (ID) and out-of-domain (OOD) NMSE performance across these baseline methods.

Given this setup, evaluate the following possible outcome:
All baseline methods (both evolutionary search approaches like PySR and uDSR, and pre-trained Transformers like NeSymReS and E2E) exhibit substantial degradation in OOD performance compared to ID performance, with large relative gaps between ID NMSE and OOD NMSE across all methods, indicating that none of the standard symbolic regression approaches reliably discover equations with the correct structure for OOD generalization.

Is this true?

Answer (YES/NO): NO